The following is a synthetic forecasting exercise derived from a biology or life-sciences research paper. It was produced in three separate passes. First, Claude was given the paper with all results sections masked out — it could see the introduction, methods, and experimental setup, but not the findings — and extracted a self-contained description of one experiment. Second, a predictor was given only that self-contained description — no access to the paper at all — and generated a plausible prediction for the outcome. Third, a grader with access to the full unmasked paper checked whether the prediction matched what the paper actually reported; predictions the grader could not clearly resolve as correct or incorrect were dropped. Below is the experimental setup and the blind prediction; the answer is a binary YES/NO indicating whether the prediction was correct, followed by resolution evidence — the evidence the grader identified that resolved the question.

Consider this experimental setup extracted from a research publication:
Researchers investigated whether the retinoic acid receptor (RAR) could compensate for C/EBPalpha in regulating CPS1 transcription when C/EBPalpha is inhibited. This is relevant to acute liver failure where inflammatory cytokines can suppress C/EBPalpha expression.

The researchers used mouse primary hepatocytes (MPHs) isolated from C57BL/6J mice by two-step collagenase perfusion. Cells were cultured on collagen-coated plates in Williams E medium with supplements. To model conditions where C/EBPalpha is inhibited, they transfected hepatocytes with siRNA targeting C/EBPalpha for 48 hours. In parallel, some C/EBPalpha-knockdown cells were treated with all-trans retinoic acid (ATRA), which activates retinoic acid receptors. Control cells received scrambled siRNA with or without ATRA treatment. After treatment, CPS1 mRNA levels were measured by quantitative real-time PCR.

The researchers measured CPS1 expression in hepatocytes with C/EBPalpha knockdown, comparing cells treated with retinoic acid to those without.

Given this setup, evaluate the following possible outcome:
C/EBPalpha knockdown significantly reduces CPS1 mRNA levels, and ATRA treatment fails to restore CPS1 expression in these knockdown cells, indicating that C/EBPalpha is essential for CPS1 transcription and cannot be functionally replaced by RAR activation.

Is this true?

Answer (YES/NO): NO